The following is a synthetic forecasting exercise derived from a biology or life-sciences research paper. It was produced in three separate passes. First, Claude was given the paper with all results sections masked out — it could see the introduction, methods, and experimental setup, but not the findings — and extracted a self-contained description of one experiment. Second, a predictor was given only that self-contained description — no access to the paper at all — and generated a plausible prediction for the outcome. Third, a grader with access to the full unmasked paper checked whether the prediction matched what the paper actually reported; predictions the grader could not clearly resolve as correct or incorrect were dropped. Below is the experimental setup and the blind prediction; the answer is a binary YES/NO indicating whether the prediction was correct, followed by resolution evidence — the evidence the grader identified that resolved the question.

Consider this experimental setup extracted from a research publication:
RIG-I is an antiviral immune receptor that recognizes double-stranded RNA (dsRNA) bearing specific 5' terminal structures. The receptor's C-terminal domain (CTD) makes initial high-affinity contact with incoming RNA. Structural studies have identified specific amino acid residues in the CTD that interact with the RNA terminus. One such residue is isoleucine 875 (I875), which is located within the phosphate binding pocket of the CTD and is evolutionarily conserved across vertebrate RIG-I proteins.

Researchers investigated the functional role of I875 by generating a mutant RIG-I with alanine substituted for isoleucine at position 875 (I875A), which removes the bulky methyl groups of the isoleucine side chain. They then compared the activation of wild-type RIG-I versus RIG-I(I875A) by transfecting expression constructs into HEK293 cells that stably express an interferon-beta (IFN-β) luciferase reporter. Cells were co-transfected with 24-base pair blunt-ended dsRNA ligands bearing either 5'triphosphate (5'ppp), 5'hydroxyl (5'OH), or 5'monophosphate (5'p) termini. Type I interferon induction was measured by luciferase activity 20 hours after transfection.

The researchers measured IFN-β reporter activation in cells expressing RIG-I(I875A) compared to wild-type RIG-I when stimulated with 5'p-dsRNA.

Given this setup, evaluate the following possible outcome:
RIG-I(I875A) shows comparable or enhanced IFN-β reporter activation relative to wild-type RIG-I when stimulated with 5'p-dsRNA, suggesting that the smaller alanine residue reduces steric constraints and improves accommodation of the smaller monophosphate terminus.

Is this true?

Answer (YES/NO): YES